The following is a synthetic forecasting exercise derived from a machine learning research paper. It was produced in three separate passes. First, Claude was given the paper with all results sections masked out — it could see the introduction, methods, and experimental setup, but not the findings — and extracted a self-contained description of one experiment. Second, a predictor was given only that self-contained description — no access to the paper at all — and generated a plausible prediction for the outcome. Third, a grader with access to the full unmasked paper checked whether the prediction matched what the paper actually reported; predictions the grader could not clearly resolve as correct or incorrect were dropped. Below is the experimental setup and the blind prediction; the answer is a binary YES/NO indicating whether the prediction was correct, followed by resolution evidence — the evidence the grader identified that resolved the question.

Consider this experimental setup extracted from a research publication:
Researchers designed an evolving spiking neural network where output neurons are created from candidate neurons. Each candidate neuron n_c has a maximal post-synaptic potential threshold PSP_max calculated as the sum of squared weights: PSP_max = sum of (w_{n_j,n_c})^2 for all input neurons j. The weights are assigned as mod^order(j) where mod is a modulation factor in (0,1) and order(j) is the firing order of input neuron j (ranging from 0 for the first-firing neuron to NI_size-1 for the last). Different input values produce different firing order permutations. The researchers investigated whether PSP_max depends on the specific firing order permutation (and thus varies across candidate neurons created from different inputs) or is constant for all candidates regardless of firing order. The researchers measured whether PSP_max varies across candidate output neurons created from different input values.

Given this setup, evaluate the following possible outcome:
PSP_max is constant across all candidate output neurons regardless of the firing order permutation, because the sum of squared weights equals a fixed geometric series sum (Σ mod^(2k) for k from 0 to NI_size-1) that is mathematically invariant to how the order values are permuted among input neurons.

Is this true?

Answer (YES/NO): YES